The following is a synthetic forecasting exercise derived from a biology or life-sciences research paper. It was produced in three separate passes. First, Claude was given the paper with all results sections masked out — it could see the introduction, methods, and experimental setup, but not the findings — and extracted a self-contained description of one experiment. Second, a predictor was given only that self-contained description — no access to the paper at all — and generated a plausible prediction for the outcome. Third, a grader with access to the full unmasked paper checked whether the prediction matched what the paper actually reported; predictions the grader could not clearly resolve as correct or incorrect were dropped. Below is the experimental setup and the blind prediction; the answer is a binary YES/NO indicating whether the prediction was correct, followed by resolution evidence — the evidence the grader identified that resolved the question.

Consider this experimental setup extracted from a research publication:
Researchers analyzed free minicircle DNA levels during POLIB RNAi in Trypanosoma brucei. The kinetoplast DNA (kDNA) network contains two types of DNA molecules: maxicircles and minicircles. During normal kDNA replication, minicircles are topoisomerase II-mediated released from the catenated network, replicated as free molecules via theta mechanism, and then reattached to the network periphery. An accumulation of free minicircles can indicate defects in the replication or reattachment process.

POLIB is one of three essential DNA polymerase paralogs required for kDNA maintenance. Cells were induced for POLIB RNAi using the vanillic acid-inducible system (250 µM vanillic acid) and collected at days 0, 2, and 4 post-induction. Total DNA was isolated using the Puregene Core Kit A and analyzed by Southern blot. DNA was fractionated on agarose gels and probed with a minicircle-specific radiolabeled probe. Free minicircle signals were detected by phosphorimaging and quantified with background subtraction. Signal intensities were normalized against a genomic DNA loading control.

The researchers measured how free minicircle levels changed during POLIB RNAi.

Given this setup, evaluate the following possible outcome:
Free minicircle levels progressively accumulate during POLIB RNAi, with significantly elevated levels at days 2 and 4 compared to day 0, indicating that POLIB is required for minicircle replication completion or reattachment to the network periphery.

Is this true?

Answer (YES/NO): YES